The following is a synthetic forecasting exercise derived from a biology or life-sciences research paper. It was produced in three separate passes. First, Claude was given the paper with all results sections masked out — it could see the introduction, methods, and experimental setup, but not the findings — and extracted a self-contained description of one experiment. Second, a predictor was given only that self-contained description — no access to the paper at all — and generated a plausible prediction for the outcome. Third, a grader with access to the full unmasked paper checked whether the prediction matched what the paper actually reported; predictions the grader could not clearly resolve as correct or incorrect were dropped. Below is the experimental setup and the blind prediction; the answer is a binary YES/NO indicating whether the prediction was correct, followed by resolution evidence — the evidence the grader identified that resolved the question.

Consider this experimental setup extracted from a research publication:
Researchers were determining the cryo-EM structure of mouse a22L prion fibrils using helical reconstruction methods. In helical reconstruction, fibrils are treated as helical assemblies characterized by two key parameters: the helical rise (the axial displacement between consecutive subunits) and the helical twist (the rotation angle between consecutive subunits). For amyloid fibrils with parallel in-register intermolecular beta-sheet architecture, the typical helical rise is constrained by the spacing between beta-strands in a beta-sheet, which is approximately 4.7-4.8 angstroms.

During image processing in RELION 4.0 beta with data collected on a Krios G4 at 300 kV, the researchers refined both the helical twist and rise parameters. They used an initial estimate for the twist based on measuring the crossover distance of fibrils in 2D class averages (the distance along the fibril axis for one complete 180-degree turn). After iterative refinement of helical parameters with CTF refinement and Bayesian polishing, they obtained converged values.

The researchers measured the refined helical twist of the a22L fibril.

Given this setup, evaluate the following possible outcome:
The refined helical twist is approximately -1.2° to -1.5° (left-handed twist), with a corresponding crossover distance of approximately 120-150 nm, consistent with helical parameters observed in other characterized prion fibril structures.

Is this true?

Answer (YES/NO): NO